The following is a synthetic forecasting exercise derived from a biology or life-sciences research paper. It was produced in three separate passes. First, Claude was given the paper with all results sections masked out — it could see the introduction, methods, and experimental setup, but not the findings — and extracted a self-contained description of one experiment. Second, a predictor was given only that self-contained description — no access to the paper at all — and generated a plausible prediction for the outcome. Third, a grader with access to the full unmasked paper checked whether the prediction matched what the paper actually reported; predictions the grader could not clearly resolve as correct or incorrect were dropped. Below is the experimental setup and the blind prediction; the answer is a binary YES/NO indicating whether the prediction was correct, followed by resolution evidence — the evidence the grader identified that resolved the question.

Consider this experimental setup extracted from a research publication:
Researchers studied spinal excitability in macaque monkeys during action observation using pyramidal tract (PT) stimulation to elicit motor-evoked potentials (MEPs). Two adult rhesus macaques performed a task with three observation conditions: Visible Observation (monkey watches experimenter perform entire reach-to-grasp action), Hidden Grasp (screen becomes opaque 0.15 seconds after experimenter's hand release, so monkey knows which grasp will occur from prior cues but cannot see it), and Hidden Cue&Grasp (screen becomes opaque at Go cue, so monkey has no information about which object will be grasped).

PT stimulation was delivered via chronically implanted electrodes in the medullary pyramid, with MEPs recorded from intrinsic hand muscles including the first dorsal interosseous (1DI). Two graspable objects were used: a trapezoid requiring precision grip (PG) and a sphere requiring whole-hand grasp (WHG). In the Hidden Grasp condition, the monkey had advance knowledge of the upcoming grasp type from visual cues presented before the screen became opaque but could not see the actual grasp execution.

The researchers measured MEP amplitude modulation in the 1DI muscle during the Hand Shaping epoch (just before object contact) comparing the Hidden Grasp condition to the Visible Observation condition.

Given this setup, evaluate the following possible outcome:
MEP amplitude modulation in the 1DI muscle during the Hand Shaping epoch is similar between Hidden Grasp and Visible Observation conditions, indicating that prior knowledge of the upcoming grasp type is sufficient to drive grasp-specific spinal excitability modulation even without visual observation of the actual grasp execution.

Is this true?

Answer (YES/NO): YES